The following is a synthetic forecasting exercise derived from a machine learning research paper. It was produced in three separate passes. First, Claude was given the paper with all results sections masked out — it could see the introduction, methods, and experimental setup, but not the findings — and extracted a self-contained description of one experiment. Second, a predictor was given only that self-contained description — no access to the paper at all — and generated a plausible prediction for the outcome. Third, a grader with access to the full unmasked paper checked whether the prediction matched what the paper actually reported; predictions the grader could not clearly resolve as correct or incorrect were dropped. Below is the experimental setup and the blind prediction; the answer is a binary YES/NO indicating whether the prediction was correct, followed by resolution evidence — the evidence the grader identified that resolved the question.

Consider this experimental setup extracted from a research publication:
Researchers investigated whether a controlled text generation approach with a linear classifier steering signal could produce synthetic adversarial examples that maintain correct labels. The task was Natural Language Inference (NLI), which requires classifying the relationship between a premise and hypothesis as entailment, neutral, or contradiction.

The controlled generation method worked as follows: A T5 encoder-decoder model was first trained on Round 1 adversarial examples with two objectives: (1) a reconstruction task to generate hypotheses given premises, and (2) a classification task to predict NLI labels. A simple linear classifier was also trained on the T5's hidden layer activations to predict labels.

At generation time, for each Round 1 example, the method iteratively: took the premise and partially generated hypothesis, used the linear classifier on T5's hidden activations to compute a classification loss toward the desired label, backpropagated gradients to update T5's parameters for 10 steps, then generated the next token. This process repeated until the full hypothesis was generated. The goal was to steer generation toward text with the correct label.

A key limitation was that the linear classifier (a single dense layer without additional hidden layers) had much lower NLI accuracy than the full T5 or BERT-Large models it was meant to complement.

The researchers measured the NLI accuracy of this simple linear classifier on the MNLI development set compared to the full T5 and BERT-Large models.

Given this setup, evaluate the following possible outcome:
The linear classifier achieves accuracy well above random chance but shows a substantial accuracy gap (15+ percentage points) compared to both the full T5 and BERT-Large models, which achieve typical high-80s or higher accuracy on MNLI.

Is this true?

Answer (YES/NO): YES